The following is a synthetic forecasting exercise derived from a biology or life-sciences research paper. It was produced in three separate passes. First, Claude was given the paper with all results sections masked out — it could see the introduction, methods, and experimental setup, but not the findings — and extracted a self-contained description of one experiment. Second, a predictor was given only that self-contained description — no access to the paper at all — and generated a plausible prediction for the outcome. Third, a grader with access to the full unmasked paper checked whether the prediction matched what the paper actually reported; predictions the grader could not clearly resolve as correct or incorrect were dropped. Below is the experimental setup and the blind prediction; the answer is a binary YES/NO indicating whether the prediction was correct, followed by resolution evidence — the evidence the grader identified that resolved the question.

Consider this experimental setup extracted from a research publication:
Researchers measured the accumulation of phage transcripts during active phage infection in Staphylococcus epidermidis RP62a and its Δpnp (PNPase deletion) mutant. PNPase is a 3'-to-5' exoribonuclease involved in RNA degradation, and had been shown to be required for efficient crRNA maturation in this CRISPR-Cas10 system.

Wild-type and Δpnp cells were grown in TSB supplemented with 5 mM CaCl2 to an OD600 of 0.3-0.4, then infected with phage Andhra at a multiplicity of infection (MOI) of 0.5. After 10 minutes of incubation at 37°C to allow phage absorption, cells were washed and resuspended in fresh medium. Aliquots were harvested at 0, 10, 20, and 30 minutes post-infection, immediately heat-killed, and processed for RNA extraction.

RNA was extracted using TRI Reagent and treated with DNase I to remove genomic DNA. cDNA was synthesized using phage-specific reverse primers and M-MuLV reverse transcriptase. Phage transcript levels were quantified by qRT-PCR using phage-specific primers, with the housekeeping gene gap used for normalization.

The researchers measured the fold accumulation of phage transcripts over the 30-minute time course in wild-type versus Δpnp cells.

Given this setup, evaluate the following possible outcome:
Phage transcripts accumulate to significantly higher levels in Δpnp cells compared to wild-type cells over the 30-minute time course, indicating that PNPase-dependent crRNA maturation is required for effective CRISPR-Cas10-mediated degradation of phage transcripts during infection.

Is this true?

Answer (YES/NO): YES